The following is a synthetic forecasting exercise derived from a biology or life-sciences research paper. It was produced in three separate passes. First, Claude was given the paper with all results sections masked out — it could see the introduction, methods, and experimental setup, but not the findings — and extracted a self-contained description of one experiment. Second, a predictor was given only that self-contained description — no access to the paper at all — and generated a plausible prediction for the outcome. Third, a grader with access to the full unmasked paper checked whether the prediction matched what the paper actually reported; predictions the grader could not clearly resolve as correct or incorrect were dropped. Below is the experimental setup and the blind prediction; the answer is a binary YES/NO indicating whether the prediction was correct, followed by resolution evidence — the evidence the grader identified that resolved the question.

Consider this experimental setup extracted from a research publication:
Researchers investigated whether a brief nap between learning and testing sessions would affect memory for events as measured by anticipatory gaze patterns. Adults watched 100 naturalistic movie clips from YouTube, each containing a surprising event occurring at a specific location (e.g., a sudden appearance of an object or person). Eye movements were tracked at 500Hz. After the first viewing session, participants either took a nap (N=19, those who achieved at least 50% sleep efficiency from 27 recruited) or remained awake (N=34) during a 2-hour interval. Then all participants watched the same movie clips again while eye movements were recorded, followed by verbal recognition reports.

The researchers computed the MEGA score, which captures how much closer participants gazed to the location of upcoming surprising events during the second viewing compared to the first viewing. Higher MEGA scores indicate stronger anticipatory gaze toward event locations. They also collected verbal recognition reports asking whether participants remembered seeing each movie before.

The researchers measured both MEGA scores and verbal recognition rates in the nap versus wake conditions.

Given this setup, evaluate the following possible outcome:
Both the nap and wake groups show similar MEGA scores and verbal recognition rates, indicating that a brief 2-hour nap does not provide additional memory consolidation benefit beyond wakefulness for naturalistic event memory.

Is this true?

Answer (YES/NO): NO